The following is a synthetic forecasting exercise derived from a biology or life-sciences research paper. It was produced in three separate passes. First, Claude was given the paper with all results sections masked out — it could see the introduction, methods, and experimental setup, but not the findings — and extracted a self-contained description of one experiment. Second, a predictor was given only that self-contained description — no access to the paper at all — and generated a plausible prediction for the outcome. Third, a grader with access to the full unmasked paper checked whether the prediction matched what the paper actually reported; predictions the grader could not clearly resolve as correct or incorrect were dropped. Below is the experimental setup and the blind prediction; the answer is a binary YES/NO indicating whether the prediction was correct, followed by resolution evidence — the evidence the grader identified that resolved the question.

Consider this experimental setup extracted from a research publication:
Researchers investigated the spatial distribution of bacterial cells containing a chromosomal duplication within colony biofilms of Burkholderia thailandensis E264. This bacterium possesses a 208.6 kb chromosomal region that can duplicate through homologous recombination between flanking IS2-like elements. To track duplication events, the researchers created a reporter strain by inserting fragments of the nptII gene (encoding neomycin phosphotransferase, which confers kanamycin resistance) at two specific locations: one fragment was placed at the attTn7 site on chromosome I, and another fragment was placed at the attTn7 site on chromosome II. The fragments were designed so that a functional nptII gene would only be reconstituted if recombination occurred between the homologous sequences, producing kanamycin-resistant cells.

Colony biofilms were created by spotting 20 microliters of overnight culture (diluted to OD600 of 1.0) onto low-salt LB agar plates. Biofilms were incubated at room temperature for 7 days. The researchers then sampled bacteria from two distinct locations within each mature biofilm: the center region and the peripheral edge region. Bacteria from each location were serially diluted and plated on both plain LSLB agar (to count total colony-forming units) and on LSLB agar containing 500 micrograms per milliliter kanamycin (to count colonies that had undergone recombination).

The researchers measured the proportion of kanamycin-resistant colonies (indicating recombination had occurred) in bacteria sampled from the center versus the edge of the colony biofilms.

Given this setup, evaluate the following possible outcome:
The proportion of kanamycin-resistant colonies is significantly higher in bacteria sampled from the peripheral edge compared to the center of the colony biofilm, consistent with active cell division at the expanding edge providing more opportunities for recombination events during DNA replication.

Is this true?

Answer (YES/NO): NO